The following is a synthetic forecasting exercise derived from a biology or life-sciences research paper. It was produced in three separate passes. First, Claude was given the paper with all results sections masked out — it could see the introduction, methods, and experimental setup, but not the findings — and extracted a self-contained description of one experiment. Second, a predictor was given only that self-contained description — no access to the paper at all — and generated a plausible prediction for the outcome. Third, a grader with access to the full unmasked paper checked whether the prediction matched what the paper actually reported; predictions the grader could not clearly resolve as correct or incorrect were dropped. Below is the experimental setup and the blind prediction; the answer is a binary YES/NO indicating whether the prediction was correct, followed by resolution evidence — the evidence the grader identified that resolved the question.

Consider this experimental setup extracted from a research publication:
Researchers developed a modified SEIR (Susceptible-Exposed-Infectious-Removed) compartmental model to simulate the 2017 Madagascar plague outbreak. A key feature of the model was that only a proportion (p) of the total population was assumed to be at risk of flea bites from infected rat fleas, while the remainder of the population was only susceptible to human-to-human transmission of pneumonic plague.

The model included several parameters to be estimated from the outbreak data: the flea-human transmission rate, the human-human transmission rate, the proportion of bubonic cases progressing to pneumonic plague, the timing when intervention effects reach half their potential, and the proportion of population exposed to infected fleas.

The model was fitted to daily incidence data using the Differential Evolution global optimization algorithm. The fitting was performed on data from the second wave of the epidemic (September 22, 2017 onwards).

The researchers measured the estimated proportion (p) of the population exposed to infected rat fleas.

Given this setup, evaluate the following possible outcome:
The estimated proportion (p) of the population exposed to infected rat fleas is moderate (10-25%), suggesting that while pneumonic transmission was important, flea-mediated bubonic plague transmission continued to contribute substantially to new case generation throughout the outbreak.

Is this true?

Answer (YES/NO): NO